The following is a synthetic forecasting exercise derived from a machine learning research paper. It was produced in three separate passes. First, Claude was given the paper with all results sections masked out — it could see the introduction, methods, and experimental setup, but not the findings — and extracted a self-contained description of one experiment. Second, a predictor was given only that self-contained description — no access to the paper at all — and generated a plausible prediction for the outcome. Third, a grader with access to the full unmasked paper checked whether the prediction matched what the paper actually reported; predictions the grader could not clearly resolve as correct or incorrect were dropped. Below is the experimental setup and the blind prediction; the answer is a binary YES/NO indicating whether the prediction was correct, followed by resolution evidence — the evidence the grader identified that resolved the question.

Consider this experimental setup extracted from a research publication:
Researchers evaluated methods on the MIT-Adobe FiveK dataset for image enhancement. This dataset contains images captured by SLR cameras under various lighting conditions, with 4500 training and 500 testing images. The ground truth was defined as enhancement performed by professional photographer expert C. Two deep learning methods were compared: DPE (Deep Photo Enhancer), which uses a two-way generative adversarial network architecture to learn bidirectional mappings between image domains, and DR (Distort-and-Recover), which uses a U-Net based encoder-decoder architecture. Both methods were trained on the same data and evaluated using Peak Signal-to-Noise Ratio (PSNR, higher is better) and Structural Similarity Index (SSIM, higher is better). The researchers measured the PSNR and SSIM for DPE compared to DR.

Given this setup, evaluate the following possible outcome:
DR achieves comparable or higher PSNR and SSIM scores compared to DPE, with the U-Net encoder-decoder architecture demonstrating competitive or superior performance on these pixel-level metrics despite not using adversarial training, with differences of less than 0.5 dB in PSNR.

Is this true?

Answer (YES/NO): NO